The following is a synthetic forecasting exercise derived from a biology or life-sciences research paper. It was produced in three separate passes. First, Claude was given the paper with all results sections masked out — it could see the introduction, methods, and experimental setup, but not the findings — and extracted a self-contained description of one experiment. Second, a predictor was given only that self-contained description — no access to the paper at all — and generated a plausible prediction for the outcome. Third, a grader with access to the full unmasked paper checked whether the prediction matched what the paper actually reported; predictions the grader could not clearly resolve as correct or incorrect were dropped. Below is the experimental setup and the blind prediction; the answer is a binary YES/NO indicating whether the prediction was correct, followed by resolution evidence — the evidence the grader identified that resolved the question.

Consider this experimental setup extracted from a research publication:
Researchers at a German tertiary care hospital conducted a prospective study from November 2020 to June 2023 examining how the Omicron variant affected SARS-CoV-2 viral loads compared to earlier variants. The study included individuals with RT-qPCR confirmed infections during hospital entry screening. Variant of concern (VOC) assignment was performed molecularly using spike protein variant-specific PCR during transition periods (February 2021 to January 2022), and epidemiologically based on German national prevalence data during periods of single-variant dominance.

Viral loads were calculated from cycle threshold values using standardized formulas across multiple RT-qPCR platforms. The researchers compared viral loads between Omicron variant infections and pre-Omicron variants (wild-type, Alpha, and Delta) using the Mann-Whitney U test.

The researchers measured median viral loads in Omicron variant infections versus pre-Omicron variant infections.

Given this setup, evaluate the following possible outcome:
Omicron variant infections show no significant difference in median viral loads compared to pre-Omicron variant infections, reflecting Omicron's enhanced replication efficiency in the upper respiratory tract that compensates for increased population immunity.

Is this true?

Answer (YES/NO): NO